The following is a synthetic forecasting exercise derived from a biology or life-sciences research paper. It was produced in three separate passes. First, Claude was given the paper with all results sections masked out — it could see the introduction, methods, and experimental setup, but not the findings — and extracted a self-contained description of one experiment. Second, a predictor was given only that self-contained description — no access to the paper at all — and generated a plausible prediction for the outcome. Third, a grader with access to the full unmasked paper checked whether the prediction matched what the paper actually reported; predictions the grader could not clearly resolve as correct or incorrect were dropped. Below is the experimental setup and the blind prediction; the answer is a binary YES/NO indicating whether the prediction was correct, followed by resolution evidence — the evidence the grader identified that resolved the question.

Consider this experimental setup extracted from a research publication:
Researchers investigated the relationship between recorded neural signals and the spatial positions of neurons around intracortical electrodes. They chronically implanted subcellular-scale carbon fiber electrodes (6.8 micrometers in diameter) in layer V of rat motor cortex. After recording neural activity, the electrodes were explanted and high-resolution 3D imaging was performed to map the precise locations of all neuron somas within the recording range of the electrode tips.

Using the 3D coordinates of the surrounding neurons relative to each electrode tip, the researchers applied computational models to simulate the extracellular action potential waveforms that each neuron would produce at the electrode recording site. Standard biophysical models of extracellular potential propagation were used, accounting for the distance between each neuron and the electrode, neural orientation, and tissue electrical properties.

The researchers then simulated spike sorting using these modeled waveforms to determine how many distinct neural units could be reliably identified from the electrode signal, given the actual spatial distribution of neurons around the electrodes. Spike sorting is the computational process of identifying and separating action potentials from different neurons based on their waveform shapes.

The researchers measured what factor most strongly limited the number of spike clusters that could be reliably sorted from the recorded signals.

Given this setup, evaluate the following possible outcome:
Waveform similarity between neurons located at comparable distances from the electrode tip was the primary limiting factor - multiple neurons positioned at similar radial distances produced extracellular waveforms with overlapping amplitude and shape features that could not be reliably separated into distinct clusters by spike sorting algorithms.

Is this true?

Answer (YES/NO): YES